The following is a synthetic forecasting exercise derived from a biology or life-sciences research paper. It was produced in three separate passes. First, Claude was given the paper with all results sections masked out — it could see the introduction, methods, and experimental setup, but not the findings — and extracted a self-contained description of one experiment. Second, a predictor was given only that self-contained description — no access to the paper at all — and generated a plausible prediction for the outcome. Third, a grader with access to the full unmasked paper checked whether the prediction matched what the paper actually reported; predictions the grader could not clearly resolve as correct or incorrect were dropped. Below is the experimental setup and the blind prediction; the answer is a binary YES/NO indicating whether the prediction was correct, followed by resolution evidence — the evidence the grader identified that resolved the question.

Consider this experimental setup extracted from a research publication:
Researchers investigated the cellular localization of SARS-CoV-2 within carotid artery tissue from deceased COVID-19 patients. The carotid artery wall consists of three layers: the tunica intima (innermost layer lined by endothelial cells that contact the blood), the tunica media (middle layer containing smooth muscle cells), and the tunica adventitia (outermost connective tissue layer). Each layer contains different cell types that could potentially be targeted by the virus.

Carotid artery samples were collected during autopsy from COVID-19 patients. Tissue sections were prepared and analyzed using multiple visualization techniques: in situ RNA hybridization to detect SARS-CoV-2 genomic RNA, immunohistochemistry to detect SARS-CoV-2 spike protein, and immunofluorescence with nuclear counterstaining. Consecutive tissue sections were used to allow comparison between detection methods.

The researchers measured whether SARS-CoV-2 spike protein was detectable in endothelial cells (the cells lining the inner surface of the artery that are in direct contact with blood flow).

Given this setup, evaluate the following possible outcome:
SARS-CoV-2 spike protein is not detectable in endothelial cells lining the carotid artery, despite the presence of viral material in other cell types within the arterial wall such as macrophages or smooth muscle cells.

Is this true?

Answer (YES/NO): NO